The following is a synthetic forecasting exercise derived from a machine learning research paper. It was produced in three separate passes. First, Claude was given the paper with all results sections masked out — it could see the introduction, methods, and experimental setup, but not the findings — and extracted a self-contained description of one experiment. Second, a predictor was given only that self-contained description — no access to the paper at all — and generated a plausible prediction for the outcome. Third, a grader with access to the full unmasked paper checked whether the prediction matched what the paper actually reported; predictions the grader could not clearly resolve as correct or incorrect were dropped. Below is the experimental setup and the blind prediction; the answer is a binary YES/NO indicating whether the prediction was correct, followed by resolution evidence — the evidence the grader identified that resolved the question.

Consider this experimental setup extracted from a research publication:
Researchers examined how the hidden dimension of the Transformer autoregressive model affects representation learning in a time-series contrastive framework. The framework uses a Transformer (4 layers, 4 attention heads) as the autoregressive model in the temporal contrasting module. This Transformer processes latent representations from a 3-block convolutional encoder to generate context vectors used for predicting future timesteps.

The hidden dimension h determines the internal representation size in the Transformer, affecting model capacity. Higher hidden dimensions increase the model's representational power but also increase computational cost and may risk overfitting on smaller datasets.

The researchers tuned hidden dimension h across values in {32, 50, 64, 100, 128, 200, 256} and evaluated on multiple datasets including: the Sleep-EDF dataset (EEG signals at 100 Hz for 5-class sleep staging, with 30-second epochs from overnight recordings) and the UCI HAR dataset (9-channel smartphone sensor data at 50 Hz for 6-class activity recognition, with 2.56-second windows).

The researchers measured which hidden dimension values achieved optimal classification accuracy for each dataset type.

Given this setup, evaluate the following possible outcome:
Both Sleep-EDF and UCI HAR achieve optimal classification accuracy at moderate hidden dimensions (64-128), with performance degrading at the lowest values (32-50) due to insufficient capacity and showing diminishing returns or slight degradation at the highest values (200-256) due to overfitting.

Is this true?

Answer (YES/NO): YES